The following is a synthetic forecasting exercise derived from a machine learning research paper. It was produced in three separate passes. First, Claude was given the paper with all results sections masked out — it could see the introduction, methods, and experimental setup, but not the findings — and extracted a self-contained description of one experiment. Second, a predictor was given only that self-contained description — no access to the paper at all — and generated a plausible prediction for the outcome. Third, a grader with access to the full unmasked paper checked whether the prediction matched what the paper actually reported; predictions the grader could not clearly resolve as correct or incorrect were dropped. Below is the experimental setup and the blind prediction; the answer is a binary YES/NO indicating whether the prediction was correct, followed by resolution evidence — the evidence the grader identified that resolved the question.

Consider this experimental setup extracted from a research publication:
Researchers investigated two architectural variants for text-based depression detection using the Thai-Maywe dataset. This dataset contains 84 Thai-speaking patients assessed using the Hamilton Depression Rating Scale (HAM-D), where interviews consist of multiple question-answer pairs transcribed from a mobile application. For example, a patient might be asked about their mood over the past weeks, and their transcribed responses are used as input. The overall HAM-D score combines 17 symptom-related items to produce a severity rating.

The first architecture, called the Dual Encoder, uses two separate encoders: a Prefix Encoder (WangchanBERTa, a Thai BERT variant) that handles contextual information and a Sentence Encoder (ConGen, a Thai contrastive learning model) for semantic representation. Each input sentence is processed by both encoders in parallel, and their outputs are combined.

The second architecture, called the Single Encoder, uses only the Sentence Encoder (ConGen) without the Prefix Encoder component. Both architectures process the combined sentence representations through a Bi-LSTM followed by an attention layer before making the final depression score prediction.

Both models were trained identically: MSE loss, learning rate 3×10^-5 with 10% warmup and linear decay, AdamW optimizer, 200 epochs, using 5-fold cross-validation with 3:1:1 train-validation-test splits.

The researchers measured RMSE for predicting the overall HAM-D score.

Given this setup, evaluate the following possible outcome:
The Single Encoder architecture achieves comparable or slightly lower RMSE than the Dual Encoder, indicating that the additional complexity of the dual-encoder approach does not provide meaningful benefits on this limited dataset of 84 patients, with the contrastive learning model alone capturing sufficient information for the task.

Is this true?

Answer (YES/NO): NO